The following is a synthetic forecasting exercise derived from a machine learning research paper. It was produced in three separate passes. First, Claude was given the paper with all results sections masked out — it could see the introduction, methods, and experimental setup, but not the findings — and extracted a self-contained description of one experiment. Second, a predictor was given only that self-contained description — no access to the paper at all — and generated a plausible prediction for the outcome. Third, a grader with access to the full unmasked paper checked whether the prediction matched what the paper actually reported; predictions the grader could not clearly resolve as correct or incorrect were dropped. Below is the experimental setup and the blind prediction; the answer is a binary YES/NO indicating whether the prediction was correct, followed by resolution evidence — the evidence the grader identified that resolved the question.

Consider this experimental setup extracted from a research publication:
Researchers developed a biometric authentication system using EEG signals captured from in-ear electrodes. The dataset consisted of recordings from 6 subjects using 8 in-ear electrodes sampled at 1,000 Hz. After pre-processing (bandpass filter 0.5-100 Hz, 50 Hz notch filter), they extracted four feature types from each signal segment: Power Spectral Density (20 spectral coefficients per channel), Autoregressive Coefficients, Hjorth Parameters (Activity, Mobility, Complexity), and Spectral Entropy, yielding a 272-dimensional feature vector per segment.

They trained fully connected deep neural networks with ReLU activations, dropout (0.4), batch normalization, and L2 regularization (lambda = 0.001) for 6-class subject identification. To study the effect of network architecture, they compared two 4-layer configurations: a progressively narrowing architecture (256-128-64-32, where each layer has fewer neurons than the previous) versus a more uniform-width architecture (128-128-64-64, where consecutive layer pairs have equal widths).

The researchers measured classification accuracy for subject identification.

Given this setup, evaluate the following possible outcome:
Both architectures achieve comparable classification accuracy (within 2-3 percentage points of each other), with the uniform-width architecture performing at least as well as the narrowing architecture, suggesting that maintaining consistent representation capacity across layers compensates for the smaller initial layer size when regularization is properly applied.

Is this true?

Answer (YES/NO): NO